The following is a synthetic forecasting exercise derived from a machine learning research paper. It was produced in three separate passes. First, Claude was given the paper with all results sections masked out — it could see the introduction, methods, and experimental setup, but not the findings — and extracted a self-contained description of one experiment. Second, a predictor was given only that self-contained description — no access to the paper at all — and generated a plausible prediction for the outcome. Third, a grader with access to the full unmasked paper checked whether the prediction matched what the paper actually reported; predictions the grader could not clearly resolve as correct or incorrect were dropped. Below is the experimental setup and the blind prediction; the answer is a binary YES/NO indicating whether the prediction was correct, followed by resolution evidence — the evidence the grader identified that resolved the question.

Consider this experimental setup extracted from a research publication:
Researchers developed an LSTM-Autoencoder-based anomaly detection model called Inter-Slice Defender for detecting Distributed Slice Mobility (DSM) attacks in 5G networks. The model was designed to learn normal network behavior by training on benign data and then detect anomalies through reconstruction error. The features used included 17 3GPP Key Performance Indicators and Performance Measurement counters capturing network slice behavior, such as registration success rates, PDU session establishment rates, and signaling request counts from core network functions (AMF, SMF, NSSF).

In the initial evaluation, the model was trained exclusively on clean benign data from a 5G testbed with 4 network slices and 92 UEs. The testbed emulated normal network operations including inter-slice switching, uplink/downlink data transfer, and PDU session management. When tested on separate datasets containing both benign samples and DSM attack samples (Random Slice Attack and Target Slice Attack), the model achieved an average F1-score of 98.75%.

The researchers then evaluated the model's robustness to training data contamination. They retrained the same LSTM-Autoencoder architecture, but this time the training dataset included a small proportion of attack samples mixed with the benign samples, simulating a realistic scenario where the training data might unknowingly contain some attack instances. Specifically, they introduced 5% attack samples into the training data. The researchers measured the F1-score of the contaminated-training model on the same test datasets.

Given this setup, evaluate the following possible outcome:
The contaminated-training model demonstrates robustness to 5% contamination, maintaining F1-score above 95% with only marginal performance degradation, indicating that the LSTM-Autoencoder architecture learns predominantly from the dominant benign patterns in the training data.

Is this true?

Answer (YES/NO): NO